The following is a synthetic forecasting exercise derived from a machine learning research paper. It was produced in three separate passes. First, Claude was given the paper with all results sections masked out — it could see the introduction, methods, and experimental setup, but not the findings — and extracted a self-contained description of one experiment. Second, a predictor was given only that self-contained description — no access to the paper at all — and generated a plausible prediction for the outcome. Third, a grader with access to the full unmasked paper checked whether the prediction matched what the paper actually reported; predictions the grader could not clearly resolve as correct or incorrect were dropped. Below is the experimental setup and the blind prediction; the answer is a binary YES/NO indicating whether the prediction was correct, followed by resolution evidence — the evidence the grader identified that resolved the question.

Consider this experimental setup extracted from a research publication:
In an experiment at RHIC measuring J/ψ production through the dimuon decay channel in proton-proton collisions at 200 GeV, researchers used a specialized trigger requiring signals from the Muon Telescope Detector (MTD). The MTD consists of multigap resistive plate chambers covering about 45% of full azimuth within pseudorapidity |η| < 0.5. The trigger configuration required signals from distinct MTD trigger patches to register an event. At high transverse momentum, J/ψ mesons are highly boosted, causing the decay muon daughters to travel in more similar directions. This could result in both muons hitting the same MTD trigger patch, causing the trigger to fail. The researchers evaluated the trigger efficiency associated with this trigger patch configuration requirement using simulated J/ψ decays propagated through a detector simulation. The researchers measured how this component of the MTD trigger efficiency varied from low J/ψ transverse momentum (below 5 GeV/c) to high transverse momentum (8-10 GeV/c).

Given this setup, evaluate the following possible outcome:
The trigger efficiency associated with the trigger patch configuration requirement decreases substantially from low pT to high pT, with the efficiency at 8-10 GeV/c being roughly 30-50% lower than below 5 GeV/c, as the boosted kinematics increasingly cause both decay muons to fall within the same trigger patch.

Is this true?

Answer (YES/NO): NO